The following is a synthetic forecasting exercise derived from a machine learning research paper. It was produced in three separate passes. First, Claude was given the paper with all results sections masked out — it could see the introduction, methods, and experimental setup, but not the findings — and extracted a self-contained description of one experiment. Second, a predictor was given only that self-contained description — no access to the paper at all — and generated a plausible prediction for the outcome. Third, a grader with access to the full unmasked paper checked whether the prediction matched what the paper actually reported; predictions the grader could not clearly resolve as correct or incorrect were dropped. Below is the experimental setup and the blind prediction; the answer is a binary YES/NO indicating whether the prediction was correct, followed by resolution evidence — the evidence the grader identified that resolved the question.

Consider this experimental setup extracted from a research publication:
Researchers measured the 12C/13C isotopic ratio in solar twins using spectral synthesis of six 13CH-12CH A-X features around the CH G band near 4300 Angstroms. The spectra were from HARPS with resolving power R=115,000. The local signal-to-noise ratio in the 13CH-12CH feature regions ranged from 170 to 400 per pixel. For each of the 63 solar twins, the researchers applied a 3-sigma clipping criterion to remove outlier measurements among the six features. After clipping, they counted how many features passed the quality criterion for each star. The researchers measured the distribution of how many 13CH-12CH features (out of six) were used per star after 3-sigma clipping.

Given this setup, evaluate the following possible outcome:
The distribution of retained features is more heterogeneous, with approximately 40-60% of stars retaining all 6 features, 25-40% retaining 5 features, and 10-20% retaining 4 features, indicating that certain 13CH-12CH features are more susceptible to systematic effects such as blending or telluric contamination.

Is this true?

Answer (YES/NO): NO